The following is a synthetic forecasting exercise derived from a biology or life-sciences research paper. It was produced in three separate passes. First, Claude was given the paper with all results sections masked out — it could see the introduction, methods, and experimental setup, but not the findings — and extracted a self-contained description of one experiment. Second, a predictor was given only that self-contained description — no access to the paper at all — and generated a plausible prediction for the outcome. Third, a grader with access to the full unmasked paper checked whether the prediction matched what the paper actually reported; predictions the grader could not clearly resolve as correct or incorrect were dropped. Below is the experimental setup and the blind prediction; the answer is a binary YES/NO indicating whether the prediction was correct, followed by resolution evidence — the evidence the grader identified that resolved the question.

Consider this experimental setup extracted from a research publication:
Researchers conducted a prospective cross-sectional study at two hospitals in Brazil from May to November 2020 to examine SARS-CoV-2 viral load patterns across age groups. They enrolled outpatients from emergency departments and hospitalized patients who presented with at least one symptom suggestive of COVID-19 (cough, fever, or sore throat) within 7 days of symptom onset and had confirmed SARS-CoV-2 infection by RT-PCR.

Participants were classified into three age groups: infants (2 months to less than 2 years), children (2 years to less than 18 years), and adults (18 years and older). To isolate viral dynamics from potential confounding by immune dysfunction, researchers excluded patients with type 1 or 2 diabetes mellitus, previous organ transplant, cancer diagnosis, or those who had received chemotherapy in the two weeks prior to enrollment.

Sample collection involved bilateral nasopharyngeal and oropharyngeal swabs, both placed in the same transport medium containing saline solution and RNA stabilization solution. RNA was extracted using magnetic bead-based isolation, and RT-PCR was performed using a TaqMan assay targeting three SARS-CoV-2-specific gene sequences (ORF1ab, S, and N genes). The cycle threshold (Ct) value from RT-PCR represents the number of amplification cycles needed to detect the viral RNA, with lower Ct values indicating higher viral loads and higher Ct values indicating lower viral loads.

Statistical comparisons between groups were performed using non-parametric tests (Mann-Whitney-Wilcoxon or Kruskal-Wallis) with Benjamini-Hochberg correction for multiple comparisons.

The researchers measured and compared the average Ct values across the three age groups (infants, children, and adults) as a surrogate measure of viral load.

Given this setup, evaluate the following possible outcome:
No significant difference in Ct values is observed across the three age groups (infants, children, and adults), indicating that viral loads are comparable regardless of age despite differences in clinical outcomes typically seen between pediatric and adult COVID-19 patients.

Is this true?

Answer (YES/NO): NO